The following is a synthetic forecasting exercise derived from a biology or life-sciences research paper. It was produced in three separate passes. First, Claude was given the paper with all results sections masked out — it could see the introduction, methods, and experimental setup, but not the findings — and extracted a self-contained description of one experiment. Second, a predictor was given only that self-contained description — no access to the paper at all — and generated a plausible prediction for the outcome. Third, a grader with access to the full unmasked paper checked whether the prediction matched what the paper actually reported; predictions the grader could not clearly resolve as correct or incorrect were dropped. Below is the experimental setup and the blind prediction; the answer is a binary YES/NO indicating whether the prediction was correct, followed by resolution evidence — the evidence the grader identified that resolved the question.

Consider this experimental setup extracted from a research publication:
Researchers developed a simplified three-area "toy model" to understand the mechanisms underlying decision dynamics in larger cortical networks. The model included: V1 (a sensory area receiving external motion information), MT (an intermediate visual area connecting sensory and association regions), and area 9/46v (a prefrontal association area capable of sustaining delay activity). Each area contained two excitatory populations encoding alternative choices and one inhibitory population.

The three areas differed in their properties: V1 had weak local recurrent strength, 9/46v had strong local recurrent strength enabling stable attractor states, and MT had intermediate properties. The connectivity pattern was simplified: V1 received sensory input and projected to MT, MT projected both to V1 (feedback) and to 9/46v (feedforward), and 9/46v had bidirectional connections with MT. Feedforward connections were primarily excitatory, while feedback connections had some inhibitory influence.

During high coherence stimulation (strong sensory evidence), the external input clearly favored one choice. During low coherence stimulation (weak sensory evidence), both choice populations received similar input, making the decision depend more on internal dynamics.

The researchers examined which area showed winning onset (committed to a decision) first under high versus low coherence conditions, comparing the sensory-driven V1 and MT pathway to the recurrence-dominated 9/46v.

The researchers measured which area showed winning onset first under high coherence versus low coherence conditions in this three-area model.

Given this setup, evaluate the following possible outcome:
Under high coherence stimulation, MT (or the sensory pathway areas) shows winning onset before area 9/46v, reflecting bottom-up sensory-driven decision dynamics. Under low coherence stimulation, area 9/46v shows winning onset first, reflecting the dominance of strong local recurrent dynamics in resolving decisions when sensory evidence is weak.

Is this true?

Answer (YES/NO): YES